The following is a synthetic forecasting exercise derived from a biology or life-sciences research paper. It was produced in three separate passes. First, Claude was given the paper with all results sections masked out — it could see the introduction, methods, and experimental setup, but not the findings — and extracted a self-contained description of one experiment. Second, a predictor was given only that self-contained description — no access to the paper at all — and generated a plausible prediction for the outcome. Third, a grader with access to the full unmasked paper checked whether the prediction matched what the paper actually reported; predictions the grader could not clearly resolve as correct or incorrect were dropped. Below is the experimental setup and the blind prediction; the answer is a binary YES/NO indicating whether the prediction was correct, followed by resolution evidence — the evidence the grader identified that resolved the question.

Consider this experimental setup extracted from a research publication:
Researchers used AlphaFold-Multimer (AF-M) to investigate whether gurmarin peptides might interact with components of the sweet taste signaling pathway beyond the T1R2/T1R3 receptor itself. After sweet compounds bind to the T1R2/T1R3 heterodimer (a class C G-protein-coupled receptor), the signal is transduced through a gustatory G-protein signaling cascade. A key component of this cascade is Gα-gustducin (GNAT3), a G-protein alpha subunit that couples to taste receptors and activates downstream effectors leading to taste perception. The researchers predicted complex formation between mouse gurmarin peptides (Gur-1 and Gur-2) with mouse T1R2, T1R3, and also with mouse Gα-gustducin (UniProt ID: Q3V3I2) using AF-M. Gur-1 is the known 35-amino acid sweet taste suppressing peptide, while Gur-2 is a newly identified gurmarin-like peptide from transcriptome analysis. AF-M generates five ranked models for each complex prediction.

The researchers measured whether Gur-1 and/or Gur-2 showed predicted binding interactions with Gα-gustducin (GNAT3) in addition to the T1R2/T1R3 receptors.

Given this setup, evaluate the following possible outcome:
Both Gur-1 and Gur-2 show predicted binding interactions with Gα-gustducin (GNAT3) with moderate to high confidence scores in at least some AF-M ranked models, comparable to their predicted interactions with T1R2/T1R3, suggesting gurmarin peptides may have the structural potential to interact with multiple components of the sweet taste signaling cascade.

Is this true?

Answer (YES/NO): NO